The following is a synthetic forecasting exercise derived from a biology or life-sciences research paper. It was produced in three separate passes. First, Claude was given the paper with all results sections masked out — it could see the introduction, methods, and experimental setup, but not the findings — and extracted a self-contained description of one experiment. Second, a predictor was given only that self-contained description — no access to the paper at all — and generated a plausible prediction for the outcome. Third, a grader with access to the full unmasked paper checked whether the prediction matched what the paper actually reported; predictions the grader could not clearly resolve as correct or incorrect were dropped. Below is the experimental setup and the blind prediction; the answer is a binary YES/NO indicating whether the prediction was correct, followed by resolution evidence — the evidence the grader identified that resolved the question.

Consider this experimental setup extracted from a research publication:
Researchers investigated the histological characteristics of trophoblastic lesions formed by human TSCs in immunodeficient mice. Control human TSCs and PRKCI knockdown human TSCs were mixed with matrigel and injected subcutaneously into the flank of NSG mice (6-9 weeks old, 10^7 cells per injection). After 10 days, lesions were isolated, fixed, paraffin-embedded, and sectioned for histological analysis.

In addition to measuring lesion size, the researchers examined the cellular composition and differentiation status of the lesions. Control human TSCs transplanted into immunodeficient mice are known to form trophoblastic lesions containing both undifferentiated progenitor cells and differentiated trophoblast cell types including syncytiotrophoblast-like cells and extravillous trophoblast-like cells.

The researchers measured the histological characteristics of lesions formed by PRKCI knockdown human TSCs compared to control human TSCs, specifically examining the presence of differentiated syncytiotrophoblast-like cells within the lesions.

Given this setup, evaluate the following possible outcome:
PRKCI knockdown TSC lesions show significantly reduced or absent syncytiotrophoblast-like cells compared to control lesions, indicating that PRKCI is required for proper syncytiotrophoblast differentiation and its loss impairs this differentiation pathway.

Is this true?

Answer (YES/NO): YES